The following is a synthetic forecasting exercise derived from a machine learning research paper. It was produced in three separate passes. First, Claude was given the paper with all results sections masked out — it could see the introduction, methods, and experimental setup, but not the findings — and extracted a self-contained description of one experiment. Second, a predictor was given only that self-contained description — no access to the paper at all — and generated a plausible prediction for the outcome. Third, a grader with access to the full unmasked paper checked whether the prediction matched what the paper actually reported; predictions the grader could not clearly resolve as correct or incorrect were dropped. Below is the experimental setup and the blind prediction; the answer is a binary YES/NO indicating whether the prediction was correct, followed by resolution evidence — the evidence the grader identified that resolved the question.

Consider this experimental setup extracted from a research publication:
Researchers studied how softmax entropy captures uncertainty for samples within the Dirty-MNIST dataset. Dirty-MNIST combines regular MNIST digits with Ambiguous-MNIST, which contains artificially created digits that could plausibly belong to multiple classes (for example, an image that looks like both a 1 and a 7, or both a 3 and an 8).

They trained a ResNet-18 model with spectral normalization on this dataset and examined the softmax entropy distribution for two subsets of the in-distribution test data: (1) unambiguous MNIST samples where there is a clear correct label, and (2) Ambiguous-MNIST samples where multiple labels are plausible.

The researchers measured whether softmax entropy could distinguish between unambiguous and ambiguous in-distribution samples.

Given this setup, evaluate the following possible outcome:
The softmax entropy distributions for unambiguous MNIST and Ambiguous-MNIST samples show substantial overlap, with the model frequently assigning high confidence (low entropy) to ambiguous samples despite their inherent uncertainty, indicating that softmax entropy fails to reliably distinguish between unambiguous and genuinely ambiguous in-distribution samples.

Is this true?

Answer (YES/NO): NO